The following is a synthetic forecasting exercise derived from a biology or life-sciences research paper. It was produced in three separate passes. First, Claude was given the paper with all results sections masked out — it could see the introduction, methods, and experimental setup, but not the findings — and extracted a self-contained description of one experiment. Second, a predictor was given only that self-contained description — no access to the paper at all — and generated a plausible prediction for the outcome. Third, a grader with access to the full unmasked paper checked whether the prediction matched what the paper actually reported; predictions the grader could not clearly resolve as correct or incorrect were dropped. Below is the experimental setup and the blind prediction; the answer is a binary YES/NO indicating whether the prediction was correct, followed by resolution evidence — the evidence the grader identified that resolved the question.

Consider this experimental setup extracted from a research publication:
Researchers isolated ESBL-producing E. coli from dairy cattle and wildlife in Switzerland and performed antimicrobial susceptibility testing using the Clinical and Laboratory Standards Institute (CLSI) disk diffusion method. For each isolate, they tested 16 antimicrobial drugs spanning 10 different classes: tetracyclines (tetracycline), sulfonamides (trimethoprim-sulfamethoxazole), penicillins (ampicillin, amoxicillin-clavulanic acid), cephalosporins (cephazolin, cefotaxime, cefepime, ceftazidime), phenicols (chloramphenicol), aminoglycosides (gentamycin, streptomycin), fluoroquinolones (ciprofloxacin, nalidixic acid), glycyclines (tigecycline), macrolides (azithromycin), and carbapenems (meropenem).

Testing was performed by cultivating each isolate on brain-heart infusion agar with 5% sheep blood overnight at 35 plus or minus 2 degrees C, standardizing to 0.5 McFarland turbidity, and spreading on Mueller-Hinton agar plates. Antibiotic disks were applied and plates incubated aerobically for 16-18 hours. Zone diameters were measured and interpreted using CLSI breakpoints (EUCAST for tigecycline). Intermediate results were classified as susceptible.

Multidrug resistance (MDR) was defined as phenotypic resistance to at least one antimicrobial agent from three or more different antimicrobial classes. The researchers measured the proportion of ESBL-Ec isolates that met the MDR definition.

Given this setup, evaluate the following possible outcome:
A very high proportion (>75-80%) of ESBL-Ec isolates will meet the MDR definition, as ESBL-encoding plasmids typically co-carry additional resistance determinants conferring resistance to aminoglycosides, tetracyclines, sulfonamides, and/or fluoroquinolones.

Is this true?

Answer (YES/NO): YES